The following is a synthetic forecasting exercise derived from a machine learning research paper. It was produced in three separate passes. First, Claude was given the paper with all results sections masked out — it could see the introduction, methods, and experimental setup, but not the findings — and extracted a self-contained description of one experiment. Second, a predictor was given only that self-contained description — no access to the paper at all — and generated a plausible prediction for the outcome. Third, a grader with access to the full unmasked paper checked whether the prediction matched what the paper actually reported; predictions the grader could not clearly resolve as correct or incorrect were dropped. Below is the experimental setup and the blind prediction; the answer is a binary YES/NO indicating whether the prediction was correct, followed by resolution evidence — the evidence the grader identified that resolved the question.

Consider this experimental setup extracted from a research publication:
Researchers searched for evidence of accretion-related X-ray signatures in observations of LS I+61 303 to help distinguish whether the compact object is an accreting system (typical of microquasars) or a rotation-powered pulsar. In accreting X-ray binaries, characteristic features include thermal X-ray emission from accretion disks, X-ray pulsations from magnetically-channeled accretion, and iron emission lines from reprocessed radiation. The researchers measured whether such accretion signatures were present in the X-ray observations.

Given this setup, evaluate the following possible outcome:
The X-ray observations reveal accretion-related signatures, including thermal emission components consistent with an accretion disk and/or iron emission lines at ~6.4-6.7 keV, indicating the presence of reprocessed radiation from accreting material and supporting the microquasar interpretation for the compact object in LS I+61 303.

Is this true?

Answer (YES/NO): NO